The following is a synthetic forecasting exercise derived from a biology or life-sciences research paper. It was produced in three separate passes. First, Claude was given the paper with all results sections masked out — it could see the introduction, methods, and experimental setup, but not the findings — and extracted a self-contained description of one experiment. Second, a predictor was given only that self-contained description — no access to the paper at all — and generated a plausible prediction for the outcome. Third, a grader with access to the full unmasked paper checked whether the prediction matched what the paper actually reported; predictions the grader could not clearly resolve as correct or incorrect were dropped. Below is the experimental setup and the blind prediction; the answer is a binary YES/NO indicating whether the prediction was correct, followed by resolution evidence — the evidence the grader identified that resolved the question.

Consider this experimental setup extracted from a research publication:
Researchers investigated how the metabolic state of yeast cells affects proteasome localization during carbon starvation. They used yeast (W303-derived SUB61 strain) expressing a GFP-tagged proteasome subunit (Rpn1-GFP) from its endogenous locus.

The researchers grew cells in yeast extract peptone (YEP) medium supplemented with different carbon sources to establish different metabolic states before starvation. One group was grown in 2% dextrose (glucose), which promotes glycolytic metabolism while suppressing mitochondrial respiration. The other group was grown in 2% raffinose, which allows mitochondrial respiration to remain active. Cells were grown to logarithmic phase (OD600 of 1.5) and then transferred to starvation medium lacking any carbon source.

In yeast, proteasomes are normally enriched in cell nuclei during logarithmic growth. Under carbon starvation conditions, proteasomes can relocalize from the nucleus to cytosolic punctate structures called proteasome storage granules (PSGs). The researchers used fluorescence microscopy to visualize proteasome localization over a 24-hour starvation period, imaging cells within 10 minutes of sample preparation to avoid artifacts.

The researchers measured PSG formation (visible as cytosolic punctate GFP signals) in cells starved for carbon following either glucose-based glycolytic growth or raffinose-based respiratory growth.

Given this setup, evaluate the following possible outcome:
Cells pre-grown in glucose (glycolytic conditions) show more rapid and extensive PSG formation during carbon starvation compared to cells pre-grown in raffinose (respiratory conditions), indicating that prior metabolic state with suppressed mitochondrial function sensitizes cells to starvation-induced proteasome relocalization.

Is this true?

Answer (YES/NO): YES